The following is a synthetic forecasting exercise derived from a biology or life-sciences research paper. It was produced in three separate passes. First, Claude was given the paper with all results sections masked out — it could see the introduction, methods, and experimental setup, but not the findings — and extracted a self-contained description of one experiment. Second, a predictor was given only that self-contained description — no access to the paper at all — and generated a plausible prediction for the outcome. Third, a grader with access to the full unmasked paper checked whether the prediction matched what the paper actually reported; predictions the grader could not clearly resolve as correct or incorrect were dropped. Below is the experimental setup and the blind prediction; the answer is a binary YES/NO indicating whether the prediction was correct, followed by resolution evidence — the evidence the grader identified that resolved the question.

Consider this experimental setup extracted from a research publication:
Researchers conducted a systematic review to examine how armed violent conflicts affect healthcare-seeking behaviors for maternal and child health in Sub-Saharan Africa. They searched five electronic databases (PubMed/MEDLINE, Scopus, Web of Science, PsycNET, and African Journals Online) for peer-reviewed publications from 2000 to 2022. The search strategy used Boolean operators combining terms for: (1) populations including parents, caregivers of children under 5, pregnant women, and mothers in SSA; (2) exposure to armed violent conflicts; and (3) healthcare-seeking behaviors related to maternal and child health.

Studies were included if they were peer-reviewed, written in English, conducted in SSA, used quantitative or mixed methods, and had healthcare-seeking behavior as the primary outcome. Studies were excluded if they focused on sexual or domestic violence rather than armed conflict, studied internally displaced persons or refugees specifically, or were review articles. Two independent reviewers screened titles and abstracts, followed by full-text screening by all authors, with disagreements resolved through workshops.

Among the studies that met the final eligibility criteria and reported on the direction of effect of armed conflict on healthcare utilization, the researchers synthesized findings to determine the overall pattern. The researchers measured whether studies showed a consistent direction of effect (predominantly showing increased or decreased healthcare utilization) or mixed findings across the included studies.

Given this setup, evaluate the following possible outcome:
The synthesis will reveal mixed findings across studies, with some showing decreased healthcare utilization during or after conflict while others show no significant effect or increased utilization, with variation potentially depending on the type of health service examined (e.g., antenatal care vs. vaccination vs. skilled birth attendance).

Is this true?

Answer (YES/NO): YES